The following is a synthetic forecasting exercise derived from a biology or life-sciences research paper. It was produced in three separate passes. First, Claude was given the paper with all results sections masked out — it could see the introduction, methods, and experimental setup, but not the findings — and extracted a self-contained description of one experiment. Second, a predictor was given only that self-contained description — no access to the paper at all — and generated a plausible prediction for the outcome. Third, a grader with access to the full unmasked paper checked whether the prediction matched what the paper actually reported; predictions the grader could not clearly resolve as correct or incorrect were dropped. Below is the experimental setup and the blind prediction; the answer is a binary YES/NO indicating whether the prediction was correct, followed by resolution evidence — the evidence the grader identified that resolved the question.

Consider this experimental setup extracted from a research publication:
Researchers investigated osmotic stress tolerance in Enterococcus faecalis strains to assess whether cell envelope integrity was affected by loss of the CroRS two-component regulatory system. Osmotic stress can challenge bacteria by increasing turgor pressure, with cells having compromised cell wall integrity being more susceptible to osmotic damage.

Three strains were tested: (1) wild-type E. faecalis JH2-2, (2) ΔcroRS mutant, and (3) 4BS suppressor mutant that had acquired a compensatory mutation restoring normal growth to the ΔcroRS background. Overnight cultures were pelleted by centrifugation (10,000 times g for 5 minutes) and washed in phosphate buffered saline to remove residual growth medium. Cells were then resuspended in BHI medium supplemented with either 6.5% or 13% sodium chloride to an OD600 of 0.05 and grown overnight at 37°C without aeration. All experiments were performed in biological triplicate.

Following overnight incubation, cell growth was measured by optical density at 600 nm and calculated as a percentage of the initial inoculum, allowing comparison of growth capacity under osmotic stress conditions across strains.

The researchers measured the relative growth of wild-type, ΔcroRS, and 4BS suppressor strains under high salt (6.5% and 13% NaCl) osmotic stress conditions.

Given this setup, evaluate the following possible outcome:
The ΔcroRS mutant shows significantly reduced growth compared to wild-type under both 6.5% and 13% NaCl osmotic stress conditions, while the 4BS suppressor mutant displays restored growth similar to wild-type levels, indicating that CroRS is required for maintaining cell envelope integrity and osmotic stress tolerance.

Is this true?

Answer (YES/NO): NO